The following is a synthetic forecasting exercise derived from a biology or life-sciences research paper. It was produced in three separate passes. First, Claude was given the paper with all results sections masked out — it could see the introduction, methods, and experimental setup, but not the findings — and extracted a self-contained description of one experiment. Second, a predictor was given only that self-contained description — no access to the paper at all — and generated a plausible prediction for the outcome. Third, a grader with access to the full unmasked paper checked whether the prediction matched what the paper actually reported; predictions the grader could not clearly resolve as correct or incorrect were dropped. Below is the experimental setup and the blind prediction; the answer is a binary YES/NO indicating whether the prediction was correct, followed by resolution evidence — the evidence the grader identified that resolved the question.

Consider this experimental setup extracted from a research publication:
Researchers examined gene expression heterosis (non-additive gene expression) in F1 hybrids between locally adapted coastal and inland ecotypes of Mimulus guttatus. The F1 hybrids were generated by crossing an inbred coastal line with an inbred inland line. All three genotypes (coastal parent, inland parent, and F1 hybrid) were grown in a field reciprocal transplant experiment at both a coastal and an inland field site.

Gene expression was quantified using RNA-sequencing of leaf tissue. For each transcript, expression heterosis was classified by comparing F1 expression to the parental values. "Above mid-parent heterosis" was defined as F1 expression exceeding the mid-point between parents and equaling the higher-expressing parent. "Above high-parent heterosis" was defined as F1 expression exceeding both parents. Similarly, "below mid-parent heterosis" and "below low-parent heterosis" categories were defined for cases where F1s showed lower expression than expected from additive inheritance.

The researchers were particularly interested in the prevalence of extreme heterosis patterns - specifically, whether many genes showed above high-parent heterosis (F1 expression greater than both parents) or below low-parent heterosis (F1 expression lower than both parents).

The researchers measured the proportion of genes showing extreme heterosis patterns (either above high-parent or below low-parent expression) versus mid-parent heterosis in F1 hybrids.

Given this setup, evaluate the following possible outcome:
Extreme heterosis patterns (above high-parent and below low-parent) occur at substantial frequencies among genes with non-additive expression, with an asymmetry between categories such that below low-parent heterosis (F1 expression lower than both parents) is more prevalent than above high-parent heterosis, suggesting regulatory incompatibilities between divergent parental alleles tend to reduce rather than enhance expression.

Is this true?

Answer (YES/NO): NO